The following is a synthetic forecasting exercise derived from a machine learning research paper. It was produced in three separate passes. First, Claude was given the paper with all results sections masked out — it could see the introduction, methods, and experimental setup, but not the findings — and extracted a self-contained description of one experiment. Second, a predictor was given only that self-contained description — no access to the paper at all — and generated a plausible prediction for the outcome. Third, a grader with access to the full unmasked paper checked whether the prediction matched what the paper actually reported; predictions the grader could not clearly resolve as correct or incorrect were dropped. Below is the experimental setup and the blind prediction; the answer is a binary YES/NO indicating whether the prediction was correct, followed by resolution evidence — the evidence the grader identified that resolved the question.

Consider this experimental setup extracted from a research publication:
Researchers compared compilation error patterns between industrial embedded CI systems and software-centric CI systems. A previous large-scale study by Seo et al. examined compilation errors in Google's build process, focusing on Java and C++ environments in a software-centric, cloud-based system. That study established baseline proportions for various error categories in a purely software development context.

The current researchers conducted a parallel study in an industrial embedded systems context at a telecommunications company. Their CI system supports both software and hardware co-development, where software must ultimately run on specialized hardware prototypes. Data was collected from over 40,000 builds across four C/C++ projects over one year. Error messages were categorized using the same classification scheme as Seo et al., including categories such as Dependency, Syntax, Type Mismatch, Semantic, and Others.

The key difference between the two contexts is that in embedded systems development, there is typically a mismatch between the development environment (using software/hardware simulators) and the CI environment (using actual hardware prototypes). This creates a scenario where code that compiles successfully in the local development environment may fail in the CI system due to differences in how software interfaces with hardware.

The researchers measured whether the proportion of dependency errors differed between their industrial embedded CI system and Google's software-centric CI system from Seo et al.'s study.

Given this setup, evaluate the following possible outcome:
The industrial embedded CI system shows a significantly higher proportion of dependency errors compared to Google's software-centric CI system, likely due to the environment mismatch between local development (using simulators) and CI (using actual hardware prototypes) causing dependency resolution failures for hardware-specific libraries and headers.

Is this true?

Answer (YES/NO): YES